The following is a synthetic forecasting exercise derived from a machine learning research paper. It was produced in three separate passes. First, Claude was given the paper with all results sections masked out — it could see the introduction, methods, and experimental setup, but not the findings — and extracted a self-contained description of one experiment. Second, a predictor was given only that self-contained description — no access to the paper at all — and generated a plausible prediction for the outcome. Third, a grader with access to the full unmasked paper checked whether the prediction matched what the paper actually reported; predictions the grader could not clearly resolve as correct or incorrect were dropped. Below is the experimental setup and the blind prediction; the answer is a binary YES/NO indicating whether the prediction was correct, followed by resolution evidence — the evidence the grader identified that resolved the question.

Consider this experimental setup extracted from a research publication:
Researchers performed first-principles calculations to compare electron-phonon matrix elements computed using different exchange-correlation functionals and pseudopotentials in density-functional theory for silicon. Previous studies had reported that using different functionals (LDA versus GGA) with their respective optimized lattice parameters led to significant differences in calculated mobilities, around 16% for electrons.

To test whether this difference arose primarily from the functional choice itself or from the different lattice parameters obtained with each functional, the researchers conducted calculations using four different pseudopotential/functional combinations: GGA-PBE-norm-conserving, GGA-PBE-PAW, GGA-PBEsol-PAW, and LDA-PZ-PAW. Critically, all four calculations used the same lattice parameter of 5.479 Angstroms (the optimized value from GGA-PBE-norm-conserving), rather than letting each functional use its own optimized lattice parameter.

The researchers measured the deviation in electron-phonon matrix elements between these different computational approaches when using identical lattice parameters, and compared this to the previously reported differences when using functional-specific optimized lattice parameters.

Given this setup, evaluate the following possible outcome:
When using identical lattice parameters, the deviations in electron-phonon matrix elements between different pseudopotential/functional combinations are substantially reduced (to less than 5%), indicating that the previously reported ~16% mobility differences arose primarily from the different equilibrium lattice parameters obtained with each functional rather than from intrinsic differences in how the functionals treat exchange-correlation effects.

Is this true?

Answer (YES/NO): YES